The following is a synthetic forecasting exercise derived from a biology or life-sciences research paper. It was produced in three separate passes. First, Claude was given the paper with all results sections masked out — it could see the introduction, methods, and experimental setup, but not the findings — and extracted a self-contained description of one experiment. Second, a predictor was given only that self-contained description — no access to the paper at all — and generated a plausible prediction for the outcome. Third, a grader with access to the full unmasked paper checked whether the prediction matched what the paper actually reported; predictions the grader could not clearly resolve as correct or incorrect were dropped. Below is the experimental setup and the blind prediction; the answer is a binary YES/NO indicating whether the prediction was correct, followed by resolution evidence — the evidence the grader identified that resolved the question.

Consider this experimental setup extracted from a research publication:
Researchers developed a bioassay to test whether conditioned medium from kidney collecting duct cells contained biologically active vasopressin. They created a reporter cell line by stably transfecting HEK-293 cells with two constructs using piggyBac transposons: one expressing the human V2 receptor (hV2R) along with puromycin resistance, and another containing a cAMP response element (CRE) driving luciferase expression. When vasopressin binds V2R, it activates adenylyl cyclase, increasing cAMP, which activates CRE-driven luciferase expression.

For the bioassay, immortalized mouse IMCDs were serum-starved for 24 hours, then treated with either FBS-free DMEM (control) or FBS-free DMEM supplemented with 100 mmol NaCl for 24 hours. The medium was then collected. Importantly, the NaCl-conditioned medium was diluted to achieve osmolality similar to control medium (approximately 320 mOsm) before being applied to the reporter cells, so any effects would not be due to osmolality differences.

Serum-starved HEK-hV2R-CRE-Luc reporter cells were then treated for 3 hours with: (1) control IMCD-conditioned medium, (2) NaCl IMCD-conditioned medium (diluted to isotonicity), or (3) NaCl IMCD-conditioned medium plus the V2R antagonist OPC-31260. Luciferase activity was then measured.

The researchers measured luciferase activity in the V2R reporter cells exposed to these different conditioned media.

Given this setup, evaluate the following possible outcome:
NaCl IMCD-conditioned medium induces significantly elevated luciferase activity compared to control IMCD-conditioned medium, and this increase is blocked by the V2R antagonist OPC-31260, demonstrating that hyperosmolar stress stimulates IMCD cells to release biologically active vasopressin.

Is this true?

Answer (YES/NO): YES